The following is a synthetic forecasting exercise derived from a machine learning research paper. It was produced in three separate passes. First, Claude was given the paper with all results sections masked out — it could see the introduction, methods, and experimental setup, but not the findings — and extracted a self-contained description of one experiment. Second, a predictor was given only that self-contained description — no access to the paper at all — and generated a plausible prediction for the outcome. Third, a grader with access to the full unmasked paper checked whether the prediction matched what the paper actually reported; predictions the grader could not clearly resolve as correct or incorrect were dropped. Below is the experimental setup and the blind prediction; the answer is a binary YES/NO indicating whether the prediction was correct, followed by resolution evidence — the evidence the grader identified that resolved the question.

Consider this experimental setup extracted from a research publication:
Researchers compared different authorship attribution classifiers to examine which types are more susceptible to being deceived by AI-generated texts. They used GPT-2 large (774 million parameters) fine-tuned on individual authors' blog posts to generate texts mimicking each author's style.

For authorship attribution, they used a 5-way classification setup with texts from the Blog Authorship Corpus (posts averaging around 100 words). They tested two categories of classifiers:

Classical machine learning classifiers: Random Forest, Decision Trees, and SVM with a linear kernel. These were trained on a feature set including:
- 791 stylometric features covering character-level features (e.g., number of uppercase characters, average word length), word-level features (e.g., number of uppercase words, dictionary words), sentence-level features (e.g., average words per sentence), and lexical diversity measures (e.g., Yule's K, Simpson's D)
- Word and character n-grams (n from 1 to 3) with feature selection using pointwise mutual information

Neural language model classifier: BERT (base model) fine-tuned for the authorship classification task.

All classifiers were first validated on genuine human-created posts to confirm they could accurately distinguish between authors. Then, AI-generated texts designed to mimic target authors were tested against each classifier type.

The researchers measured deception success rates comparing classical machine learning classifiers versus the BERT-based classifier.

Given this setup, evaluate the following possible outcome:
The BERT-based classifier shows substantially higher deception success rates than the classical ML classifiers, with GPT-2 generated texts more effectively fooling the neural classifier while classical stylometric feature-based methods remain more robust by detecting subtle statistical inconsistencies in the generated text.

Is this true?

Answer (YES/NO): NO